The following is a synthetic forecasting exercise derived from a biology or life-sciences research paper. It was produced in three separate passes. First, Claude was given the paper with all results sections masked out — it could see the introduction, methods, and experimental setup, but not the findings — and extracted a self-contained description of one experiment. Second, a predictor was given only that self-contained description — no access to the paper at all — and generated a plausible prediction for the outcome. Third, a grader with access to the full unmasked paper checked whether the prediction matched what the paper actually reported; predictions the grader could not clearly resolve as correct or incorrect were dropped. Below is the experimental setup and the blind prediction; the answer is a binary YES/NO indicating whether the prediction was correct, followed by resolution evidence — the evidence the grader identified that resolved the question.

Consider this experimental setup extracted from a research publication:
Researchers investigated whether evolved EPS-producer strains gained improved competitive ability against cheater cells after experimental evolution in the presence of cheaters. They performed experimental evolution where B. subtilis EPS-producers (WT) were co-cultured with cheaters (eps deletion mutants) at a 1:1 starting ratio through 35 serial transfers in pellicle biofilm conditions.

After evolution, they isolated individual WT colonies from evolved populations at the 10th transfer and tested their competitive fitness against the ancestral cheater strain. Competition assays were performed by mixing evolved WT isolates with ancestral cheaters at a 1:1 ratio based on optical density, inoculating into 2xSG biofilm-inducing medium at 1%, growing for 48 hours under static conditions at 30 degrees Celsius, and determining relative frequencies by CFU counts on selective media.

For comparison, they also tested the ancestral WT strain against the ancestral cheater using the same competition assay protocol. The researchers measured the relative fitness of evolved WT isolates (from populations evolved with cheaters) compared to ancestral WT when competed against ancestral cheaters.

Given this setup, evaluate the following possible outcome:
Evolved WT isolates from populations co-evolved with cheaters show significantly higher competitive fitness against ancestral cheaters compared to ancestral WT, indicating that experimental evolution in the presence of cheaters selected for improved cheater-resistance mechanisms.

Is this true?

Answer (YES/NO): YES